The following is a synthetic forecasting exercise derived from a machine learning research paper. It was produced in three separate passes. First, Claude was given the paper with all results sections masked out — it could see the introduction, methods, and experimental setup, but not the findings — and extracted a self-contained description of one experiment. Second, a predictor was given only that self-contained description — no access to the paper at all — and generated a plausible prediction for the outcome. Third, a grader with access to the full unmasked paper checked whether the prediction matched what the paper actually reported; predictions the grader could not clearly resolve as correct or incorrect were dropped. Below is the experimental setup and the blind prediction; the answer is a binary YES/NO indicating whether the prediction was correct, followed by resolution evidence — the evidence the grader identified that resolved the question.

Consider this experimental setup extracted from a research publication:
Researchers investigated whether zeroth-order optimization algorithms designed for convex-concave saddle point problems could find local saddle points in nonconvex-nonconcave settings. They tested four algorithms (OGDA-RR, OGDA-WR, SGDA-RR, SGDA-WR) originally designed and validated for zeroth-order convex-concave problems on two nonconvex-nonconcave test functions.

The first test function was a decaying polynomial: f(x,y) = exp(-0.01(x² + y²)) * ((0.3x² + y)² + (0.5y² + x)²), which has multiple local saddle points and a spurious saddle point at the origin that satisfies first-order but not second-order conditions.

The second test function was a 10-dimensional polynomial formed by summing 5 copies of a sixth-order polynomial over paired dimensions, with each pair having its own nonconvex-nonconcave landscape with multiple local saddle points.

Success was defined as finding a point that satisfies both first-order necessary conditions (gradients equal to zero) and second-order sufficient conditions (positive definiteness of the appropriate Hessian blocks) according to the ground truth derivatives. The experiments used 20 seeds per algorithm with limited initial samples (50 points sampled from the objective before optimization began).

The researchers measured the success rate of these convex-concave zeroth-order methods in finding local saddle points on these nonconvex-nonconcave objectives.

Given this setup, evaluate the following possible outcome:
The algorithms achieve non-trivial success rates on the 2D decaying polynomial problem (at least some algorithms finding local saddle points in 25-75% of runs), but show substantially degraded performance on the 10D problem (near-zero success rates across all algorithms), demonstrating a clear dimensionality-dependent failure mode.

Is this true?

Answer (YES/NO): NO